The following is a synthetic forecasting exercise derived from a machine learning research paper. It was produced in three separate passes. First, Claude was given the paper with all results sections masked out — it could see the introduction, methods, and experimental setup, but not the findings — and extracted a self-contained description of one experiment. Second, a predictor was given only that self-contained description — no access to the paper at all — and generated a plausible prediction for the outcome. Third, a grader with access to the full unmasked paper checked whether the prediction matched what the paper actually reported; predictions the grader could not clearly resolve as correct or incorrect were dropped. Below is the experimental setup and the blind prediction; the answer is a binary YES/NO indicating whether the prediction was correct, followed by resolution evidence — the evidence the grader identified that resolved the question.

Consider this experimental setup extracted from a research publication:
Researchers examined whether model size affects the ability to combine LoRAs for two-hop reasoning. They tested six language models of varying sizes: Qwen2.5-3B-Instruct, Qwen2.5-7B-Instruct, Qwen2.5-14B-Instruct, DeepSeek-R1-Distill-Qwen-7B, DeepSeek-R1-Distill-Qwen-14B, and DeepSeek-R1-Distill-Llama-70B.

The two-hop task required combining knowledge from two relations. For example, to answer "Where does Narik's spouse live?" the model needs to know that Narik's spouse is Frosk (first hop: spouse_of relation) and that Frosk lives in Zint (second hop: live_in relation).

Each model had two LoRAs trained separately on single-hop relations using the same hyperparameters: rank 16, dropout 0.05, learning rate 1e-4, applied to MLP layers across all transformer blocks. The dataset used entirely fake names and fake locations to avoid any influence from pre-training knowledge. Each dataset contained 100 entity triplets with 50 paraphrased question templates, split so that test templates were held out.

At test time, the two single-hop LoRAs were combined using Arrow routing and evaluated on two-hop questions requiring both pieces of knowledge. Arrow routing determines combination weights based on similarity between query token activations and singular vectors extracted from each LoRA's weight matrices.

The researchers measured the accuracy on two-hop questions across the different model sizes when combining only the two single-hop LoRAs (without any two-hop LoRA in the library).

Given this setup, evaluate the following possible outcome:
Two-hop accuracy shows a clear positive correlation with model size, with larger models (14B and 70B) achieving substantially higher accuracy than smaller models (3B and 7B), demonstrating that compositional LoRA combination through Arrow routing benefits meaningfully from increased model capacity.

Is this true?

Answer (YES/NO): NO